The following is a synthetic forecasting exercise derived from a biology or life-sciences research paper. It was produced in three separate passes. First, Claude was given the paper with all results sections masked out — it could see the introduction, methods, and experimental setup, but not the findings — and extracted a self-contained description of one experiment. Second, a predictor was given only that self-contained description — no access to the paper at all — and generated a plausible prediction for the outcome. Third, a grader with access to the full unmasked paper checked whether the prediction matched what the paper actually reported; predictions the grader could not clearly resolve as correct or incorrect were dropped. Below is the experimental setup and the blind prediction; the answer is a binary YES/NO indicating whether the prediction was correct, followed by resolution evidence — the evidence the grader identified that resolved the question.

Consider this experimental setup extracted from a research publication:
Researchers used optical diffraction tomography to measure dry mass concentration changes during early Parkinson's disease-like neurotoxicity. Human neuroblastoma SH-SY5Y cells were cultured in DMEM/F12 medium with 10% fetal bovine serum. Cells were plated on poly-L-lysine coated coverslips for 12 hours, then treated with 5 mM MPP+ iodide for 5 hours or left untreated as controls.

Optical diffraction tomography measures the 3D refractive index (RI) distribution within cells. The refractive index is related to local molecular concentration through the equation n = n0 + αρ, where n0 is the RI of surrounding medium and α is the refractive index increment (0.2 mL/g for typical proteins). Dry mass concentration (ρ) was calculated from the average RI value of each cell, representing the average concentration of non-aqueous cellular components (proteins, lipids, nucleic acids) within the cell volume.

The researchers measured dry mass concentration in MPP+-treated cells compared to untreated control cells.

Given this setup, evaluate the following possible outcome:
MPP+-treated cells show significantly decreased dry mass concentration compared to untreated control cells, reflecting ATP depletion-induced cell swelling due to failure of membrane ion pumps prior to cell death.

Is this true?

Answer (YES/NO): NO